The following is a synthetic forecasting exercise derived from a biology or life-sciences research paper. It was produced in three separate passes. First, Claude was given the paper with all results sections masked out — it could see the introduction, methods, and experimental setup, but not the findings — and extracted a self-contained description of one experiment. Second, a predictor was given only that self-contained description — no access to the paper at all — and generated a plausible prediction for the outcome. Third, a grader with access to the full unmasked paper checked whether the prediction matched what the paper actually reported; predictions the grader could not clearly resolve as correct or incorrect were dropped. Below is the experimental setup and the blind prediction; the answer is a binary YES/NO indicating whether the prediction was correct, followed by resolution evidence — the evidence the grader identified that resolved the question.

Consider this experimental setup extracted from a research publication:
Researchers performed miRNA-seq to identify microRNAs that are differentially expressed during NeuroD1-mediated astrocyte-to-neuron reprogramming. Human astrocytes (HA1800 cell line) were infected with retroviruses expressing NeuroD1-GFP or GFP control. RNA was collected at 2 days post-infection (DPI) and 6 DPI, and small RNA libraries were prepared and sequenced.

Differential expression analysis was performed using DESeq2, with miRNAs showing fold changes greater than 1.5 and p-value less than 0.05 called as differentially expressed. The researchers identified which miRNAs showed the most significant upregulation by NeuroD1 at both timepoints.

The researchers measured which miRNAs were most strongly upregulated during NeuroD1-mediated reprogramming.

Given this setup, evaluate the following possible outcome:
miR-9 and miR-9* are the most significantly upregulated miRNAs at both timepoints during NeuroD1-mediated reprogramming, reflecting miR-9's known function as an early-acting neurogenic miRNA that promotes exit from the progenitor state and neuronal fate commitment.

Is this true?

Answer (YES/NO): NO